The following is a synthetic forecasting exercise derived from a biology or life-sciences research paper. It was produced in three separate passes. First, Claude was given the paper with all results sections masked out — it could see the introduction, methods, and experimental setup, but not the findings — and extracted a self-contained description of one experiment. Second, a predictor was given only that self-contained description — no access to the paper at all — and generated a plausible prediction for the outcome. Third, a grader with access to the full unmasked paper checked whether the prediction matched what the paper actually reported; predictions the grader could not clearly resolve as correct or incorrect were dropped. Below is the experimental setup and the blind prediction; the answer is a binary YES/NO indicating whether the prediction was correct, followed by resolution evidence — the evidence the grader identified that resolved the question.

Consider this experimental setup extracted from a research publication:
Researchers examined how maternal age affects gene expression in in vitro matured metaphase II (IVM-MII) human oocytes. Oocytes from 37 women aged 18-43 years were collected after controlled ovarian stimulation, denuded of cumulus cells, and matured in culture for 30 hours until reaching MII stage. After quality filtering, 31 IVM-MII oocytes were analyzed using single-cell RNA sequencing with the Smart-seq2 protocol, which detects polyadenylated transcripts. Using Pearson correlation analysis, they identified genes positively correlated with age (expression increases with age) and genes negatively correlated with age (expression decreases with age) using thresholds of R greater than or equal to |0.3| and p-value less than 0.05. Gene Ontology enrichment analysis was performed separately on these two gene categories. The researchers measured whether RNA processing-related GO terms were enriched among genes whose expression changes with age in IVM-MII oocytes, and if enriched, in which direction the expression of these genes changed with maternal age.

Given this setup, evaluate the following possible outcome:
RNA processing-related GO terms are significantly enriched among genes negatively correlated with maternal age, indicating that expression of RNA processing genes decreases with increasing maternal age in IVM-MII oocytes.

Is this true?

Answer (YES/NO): NO